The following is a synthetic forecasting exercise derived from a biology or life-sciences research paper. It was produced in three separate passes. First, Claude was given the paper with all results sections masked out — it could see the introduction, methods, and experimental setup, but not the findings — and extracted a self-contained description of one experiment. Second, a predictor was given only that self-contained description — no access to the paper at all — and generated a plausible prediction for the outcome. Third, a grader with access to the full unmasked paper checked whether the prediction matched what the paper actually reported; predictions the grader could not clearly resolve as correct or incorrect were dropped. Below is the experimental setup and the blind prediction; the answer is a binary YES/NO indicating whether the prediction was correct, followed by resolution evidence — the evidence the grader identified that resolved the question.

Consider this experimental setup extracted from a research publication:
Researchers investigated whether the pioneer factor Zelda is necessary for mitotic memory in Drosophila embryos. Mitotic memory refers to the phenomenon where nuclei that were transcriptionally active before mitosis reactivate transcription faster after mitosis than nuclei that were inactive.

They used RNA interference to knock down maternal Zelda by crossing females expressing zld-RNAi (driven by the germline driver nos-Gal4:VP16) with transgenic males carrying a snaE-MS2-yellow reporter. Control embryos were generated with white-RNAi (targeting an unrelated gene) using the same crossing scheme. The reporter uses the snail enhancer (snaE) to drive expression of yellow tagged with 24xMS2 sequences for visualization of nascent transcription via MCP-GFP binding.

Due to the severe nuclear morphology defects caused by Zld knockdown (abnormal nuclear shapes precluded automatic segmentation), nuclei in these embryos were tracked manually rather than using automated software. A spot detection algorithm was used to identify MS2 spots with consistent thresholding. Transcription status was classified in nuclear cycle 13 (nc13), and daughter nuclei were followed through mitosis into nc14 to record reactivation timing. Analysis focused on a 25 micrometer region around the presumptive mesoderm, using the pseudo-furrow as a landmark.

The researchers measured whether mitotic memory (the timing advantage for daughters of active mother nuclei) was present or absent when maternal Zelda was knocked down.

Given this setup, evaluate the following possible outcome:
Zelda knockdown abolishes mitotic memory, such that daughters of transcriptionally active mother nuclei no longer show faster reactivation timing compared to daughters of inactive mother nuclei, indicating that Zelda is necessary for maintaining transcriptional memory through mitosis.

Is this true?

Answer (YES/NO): NO